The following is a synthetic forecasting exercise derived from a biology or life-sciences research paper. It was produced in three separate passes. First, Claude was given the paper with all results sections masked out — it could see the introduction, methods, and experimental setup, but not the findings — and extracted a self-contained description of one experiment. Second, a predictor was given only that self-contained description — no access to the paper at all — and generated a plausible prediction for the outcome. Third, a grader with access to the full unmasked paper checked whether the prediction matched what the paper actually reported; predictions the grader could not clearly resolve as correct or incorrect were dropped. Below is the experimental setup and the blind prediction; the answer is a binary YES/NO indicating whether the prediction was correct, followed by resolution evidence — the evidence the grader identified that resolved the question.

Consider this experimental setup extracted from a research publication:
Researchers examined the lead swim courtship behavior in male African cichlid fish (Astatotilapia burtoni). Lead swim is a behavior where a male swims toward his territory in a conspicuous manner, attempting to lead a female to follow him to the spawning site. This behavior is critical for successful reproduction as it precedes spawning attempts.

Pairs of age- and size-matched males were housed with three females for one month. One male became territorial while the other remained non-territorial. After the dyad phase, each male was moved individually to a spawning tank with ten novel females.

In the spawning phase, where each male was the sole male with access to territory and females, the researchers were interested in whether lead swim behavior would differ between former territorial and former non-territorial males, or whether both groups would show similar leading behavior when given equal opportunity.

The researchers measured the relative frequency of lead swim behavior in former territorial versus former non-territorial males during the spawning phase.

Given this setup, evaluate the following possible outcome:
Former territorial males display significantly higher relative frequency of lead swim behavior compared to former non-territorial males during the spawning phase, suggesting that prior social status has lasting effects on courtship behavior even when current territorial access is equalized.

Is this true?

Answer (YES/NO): NO